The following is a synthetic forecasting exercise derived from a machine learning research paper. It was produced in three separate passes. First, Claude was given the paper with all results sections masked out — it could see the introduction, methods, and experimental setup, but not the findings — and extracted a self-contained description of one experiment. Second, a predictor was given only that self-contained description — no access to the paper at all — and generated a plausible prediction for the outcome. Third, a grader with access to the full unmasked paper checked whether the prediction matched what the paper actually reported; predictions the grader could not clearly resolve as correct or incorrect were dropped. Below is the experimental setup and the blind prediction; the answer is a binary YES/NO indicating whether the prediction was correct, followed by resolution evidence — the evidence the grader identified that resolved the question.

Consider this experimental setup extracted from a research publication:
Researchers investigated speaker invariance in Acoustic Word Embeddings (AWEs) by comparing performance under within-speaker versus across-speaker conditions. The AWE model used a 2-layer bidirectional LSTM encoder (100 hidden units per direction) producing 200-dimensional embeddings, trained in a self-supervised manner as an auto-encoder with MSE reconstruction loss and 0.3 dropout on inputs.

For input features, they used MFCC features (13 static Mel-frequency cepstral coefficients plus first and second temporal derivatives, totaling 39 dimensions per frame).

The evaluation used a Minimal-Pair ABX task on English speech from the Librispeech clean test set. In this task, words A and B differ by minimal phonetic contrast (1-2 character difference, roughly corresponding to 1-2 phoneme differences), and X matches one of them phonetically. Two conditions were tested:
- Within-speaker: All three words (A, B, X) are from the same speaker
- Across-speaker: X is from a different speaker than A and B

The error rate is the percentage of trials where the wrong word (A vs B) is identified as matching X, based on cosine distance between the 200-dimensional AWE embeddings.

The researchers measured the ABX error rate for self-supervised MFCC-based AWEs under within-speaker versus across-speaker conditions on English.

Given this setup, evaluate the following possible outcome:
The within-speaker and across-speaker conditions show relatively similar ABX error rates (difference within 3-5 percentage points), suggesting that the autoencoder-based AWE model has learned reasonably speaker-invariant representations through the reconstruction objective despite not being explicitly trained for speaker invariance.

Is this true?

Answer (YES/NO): NO